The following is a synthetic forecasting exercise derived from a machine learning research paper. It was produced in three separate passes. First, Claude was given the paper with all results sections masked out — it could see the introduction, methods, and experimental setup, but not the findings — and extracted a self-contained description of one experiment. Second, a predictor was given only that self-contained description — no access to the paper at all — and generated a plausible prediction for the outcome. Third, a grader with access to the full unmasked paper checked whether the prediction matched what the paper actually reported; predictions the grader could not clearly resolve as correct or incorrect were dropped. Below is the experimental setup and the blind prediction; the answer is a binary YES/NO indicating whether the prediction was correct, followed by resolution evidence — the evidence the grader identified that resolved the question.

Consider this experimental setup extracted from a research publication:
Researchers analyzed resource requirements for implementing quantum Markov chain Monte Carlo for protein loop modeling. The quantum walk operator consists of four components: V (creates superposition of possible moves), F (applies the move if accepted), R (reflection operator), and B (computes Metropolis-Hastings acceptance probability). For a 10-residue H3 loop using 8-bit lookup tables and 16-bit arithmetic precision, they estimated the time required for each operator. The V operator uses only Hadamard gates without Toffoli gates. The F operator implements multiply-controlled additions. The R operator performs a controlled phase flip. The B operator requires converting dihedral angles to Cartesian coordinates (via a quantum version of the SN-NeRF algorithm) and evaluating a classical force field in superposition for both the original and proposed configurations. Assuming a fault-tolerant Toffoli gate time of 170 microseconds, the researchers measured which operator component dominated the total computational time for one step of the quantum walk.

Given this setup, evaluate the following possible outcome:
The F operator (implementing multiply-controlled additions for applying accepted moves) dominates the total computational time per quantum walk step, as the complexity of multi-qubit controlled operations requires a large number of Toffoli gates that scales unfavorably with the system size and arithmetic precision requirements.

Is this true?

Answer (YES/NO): NO